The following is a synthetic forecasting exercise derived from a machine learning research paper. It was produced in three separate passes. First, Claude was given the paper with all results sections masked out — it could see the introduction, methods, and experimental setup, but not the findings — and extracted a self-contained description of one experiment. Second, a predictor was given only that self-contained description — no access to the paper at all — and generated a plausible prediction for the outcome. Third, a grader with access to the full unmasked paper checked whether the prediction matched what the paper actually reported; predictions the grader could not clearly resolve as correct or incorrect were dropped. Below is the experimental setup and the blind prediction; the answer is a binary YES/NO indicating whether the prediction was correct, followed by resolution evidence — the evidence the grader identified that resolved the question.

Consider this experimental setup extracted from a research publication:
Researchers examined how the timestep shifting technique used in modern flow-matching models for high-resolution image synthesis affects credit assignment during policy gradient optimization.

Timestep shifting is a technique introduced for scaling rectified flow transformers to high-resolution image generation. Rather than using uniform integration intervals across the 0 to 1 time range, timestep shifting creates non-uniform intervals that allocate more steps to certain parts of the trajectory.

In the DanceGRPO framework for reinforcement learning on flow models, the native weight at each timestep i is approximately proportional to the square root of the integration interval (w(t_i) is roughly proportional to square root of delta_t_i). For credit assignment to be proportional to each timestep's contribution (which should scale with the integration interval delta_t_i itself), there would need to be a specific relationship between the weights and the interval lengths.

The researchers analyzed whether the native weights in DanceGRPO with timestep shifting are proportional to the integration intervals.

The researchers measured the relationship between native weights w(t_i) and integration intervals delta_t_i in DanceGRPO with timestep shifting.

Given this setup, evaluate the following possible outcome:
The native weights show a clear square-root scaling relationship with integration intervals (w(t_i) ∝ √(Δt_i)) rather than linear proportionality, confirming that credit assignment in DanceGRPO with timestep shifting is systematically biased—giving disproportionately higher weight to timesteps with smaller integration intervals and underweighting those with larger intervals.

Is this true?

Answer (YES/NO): YES